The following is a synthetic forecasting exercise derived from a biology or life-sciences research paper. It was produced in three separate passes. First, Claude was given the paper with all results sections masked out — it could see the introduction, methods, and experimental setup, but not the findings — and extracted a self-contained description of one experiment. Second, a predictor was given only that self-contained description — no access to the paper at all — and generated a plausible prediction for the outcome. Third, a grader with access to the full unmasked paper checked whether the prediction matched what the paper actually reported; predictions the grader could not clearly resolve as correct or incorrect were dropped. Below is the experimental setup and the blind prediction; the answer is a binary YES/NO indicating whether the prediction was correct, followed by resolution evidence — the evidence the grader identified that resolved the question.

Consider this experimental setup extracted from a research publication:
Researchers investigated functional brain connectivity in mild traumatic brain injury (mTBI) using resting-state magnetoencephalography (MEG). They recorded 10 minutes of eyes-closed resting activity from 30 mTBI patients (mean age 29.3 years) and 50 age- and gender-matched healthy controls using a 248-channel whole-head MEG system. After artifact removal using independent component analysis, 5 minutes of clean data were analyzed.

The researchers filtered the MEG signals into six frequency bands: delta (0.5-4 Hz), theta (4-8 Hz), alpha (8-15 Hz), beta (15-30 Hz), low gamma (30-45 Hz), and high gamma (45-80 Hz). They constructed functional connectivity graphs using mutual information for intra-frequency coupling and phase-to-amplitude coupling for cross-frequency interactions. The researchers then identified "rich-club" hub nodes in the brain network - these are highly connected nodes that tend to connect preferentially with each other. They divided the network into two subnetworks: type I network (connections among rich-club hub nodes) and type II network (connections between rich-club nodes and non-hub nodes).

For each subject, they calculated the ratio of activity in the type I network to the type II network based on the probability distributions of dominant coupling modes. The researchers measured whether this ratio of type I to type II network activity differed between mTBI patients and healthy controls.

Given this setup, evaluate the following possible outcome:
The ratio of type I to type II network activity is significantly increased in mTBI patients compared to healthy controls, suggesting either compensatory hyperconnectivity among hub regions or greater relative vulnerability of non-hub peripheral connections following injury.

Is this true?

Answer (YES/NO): YES